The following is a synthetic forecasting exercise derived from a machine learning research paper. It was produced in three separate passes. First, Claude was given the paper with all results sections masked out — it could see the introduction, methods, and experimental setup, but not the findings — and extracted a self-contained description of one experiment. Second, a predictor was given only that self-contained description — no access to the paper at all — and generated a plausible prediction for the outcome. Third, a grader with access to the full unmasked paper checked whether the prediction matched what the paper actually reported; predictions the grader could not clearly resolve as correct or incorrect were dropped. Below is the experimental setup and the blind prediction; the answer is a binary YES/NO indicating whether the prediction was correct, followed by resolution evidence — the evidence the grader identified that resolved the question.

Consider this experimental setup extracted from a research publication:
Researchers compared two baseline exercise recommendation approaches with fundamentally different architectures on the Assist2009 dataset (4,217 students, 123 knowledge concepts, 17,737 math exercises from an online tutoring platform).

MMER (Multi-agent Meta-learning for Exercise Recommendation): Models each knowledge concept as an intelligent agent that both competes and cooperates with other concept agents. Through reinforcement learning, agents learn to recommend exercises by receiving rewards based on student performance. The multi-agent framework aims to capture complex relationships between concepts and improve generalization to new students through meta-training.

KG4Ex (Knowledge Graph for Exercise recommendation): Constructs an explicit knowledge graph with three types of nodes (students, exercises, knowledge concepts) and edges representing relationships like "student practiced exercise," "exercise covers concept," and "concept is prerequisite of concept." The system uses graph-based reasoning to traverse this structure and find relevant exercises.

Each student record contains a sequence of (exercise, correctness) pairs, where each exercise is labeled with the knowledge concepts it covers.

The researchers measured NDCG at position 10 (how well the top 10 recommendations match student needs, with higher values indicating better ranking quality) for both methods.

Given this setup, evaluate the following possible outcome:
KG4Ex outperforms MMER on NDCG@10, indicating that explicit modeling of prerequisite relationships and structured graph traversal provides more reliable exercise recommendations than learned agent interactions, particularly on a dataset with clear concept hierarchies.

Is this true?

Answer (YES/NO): NO